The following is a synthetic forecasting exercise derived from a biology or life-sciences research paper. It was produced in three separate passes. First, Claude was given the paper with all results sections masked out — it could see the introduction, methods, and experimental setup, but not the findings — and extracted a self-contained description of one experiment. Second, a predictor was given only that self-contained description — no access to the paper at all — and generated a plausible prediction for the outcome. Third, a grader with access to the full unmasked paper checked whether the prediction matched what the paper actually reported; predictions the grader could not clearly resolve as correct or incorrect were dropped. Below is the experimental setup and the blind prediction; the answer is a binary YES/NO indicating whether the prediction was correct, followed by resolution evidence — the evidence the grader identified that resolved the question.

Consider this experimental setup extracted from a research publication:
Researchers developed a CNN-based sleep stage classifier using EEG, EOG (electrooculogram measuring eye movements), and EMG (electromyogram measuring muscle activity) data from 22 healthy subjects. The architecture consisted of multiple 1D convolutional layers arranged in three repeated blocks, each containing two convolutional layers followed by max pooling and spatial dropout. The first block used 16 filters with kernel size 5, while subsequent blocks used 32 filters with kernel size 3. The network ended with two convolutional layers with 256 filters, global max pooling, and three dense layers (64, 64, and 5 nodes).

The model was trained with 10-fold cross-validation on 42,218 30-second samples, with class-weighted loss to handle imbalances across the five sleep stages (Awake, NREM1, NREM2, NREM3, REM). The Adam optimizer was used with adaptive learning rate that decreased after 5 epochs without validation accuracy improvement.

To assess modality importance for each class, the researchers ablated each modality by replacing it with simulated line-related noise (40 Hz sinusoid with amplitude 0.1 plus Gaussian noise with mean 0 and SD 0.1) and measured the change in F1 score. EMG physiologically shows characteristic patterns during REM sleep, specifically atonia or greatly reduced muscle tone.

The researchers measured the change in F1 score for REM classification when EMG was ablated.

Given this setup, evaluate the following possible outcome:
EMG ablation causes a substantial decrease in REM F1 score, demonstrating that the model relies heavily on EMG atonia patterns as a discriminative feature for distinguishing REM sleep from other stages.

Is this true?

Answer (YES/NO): NO